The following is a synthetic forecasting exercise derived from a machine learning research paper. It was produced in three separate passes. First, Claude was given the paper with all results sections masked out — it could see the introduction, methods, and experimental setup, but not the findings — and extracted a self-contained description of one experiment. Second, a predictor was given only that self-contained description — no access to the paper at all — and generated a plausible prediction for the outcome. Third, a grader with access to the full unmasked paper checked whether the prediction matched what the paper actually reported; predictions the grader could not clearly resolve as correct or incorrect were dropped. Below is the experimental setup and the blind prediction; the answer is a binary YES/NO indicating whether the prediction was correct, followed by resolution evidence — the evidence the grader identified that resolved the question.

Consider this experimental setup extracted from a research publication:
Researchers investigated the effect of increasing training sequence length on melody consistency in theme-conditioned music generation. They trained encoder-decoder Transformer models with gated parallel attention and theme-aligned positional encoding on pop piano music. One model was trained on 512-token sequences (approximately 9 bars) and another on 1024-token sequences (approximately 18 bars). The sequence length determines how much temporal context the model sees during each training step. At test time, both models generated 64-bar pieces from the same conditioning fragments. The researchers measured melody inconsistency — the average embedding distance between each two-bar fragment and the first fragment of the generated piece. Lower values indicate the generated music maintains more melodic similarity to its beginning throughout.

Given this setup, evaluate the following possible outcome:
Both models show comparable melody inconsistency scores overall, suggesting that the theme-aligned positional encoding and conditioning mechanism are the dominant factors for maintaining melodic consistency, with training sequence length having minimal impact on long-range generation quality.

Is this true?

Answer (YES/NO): NO